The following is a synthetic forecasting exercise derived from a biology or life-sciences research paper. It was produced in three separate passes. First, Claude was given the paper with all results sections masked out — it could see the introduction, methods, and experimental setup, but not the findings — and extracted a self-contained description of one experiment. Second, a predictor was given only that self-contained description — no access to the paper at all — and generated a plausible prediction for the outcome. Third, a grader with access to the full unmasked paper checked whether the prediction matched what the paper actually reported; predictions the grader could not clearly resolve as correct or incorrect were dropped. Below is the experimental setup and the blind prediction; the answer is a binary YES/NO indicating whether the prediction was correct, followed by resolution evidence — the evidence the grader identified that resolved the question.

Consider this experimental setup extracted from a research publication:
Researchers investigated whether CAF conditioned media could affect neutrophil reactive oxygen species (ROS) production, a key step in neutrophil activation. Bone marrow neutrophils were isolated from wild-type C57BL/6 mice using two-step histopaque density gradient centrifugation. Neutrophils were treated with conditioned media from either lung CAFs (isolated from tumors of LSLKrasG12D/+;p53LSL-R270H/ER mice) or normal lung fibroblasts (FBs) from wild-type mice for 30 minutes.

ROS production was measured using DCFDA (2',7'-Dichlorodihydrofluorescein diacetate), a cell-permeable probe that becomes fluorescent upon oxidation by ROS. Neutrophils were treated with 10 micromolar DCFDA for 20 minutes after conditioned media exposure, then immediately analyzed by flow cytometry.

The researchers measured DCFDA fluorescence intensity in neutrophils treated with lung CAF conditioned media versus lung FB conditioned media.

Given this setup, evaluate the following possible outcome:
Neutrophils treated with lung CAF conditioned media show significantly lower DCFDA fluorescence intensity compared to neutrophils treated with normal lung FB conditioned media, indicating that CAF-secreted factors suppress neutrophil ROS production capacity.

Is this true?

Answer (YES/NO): NO